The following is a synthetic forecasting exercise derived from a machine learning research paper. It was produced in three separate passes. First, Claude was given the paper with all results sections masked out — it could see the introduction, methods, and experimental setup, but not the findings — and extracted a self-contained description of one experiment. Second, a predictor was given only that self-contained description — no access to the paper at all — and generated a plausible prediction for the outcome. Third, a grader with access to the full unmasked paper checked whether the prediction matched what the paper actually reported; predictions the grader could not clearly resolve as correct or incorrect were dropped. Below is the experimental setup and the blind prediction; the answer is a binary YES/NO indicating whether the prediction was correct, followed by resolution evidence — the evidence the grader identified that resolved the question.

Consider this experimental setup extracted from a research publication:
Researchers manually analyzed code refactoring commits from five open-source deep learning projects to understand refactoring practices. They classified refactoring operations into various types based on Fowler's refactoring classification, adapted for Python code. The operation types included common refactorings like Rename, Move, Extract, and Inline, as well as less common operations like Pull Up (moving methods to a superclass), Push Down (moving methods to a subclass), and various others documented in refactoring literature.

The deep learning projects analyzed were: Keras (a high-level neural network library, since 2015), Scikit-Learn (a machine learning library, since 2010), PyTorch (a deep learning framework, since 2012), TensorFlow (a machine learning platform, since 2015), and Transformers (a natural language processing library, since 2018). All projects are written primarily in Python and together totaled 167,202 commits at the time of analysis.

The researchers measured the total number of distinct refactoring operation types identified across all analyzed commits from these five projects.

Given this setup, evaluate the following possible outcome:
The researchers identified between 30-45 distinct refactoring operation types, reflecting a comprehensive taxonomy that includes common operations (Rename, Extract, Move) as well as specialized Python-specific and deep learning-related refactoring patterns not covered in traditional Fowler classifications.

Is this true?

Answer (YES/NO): NO